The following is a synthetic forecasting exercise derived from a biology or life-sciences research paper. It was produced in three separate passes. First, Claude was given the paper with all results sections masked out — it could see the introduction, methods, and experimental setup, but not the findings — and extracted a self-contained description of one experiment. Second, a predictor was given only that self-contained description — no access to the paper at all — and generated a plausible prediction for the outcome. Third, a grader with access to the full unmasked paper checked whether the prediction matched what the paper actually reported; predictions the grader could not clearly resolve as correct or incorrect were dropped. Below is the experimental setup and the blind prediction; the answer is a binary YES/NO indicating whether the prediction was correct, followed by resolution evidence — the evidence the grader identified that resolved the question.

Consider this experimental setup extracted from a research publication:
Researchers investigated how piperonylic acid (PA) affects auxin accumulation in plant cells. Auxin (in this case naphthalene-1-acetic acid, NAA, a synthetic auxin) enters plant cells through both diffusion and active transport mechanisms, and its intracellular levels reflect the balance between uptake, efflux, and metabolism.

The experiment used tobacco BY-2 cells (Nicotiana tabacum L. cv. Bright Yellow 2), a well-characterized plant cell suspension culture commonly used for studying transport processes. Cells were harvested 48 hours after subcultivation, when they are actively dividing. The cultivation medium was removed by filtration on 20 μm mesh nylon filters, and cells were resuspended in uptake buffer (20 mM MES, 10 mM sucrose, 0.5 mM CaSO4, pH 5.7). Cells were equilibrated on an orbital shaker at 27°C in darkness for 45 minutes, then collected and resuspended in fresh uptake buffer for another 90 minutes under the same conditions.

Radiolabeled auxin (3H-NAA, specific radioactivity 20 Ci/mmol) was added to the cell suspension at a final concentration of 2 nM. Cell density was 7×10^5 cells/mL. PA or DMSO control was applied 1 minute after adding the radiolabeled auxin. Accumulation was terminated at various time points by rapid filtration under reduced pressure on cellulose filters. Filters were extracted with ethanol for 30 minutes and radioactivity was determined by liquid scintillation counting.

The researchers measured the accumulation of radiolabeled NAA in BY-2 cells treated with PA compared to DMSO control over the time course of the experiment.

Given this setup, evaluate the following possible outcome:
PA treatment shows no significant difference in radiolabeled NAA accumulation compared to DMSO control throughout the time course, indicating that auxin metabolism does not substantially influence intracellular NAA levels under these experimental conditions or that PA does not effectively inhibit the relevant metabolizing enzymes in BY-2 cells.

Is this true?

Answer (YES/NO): NO